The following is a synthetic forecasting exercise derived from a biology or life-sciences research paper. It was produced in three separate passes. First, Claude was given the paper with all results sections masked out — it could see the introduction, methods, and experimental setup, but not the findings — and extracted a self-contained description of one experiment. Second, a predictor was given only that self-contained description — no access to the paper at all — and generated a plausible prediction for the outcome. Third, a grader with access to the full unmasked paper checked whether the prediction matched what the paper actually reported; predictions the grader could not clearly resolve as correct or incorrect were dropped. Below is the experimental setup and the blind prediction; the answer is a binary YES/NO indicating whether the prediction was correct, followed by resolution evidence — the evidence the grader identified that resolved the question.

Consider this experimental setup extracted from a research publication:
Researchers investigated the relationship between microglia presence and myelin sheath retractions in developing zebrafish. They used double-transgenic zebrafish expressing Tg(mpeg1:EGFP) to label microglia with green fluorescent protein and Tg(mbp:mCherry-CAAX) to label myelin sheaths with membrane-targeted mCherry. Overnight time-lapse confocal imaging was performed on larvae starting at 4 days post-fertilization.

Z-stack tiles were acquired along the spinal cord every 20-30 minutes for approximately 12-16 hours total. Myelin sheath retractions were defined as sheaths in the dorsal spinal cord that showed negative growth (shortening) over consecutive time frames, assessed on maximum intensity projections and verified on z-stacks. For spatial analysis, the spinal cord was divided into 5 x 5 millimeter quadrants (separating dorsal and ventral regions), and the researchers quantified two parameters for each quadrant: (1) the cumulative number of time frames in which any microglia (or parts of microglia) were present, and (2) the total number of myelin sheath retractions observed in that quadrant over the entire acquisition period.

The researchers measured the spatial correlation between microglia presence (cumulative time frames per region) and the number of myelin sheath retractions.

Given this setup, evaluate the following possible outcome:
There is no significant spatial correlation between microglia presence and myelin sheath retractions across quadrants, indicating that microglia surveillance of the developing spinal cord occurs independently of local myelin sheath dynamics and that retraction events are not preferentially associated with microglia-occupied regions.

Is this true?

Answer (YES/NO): YES